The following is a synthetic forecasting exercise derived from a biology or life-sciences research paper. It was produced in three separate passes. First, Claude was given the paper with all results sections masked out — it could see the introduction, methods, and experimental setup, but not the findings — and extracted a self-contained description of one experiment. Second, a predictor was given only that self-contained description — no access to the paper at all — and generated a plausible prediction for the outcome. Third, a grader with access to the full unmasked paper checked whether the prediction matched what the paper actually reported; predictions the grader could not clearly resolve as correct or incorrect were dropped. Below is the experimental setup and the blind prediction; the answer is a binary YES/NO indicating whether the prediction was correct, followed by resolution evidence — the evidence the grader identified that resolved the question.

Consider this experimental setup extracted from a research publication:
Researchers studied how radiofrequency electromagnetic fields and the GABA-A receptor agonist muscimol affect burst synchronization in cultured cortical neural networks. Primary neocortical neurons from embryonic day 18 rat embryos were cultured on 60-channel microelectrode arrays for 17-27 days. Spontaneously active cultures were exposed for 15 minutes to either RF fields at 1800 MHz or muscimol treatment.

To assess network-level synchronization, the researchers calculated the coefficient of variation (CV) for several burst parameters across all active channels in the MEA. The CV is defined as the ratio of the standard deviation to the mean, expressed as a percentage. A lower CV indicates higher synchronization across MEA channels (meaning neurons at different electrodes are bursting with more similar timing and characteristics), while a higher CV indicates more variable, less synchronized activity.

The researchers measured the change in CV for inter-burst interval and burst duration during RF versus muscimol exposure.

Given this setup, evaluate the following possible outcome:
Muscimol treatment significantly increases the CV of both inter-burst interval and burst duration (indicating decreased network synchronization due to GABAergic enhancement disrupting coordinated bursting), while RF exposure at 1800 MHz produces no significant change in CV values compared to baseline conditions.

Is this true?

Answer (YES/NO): NO